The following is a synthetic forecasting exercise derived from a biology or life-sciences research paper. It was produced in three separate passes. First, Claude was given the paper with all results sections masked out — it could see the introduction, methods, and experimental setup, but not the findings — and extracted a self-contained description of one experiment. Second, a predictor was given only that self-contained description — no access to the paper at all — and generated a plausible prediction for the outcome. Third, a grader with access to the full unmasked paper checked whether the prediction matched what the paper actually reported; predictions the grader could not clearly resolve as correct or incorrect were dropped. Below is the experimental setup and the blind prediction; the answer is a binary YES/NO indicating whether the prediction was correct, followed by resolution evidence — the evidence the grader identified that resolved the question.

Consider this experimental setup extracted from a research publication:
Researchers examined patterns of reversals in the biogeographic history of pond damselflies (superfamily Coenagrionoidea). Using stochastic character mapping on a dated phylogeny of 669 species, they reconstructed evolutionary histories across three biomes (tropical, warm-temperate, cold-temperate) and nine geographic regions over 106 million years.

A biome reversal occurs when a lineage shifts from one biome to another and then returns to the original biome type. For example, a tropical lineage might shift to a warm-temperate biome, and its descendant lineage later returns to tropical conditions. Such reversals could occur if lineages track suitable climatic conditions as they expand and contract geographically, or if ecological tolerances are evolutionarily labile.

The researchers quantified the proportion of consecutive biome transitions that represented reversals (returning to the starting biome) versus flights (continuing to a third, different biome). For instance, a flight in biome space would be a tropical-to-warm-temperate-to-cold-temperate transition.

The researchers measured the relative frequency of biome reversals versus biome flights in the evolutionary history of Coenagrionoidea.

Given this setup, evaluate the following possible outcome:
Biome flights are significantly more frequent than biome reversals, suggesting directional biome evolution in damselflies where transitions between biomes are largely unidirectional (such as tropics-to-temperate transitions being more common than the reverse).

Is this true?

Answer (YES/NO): NO